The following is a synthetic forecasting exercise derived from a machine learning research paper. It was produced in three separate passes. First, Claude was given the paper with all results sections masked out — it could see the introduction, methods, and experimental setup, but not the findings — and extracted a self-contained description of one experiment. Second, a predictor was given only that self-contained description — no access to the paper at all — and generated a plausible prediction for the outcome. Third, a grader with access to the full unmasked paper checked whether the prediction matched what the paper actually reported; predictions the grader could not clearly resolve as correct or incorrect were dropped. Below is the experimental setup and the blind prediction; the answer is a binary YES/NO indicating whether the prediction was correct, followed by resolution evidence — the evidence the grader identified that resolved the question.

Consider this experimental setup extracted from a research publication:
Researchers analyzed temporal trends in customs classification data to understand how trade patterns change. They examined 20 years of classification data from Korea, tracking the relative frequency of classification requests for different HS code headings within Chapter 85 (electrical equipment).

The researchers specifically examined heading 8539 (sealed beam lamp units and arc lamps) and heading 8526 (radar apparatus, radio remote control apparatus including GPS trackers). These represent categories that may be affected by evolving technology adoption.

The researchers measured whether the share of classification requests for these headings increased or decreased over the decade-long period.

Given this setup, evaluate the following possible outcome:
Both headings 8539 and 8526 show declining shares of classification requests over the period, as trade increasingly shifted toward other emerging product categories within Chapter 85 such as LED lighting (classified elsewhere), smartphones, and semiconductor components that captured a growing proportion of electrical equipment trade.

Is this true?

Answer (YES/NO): NO